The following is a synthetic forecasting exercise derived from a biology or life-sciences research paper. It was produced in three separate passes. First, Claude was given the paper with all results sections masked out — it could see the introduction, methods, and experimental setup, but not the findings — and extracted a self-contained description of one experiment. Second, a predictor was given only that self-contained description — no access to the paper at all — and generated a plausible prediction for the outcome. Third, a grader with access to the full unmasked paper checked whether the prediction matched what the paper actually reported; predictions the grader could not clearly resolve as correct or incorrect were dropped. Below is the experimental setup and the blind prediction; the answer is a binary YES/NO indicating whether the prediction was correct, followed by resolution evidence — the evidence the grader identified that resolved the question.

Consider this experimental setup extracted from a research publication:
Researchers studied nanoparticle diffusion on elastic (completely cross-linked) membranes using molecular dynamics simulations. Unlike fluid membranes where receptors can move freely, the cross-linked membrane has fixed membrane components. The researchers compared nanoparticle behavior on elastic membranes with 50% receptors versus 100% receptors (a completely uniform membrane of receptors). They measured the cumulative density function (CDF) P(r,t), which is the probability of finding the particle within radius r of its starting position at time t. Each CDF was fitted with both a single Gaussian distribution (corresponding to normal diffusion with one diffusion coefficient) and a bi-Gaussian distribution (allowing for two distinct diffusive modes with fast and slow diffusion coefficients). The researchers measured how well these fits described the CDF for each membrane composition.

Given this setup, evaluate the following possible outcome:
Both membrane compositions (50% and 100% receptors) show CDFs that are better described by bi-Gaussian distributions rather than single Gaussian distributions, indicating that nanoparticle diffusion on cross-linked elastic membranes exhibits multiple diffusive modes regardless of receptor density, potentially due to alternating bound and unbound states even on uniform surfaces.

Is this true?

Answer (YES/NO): NO